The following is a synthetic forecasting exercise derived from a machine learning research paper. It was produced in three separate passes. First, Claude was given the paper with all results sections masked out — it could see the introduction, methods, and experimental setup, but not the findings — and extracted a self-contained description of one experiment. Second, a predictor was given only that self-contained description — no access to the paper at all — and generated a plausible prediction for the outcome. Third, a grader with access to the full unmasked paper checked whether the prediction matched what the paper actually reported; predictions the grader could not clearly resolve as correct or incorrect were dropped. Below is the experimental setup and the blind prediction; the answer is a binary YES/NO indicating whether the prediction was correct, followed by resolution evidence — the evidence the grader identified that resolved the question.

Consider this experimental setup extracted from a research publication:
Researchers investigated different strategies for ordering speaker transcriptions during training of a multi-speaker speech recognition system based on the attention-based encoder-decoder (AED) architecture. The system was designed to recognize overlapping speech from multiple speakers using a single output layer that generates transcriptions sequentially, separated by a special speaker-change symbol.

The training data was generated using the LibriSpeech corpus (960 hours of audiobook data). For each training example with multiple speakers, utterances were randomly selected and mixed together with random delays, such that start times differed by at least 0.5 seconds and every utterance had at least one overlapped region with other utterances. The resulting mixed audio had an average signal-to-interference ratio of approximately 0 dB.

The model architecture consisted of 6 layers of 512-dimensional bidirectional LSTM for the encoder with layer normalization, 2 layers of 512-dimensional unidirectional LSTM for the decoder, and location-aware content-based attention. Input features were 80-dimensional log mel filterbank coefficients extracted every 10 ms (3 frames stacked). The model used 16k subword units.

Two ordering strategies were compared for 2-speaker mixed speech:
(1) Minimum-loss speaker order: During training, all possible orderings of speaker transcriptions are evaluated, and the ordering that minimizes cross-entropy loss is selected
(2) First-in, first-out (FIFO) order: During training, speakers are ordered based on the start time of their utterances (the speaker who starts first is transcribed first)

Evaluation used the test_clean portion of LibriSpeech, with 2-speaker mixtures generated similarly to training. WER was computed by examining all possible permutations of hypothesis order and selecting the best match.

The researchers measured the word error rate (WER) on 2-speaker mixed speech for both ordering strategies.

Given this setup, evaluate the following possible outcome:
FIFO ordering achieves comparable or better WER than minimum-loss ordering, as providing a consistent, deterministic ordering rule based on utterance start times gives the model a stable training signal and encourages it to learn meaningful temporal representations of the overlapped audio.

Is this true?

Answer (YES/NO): YES